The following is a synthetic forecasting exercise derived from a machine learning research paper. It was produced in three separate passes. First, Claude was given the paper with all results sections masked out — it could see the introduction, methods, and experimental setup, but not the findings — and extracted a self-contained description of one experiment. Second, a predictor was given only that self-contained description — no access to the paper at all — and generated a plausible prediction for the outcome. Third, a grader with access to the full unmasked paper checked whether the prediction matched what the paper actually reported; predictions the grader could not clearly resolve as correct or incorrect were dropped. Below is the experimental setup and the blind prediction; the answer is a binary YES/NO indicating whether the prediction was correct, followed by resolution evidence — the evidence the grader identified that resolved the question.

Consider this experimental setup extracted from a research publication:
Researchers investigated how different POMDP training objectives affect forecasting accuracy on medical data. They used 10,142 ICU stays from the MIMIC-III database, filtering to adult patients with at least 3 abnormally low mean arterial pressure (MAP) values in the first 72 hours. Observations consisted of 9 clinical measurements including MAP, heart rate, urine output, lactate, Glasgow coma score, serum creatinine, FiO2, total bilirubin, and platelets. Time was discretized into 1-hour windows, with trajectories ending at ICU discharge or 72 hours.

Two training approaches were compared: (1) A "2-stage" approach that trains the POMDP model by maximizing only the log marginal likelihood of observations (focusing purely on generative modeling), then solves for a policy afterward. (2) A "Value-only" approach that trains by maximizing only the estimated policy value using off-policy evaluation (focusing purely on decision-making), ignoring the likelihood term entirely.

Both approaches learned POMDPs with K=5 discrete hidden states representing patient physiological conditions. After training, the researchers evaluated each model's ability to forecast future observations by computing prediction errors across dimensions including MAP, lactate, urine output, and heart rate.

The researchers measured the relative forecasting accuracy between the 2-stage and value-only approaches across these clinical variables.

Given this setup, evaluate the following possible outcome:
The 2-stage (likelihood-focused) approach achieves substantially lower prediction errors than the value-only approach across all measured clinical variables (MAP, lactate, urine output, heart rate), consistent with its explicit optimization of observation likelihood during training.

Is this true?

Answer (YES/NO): YES